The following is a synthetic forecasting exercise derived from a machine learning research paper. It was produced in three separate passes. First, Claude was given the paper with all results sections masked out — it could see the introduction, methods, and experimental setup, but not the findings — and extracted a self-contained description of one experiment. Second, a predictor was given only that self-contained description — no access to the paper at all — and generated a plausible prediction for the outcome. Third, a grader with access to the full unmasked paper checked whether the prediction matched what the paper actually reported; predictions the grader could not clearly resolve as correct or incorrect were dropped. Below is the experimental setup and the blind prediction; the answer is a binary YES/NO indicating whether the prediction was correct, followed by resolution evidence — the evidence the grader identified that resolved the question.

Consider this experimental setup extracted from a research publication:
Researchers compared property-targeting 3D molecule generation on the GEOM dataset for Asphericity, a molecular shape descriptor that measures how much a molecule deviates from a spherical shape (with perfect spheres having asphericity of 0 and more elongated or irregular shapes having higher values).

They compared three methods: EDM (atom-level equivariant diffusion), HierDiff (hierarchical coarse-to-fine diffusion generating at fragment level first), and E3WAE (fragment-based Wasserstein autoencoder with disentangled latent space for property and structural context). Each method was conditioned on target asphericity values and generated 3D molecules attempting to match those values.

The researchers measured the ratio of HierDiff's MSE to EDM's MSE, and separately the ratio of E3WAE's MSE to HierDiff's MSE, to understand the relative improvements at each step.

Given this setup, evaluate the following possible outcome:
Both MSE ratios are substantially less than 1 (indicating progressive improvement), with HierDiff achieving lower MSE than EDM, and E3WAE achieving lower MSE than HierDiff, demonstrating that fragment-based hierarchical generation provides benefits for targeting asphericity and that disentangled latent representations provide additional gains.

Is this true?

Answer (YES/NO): YES